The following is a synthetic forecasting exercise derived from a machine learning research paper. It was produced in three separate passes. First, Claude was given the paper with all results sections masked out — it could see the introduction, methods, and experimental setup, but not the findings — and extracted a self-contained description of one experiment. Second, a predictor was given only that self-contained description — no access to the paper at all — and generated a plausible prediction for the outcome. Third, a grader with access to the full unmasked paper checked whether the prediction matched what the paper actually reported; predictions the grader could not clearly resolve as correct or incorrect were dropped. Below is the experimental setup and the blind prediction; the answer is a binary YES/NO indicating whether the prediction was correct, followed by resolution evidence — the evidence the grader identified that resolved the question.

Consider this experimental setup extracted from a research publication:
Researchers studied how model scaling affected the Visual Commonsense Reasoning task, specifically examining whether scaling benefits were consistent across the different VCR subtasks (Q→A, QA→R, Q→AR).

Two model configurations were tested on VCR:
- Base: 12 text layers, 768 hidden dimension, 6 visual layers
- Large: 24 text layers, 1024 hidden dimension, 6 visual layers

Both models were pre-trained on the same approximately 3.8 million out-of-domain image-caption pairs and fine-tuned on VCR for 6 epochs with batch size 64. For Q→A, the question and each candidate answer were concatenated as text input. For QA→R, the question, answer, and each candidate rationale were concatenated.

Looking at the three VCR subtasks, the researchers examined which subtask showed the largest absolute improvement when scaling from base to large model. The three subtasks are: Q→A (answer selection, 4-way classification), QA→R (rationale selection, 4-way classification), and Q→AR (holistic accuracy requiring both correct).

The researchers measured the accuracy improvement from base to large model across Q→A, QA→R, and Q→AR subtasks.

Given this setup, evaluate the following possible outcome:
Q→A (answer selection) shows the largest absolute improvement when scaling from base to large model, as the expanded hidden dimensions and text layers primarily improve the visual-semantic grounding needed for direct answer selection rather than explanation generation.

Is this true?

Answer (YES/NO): NO